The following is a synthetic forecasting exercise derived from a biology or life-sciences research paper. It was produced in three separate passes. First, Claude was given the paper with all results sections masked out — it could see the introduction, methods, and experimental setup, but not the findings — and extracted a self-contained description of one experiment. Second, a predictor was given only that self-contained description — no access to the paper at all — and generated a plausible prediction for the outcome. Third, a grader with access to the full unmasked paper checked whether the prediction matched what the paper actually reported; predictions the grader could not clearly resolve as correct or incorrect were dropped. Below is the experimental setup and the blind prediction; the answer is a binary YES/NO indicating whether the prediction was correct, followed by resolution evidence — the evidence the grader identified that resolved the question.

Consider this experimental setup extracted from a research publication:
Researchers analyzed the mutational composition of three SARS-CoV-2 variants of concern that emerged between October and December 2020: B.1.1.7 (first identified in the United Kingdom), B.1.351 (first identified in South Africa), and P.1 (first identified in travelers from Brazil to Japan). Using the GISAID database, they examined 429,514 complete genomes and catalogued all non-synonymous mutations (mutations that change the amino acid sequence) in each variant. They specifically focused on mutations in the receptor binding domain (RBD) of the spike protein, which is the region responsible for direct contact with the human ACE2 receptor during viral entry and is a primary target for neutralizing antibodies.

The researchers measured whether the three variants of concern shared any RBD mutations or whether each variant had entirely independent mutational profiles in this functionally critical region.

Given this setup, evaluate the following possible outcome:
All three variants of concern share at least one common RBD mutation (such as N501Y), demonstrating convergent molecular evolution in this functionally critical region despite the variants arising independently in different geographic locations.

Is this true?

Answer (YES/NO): YES